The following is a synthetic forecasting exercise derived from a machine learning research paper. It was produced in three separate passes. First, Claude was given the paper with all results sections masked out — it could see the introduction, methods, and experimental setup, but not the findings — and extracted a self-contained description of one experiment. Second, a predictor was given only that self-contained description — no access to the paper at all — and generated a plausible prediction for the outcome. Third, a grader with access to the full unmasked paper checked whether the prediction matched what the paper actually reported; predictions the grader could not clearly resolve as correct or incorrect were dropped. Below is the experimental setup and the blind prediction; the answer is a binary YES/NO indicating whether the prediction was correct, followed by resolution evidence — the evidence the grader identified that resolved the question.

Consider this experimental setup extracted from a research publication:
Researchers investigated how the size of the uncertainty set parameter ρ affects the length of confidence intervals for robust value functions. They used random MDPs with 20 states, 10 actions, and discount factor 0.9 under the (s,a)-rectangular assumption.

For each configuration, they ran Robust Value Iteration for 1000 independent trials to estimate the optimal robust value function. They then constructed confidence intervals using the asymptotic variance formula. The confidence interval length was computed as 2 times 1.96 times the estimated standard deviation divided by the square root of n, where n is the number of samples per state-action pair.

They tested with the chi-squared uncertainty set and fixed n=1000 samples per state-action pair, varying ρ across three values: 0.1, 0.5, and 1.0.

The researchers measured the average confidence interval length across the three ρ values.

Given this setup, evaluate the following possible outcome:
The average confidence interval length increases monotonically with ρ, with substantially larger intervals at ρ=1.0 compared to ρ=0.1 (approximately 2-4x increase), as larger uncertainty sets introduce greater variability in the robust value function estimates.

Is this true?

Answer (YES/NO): YES